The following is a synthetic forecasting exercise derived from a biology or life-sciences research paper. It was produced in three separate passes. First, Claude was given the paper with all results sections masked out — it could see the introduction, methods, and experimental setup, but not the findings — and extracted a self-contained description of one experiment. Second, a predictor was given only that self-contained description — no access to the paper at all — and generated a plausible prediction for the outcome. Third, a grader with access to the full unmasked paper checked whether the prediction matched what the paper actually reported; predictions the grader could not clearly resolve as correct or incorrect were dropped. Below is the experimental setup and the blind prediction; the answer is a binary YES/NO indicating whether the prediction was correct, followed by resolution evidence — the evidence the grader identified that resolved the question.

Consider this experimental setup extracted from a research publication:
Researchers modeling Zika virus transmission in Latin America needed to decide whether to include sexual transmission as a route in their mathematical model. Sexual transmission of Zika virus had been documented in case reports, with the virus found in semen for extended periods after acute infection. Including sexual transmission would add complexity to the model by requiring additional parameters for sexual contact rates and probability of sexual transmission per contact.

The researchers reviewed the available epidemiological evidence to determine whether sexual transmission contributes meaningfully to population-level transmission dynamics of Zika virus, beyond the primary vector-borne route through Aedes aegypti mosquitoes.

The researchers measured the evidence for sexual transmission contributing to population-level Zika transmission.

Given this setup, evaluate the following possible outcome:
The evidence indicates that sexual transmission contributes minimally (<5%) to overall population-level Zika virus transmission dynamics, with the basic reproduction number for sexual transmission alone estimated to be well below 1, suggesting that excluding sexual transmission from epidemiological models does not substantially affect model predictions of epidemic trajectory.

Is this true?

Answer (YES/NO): YES